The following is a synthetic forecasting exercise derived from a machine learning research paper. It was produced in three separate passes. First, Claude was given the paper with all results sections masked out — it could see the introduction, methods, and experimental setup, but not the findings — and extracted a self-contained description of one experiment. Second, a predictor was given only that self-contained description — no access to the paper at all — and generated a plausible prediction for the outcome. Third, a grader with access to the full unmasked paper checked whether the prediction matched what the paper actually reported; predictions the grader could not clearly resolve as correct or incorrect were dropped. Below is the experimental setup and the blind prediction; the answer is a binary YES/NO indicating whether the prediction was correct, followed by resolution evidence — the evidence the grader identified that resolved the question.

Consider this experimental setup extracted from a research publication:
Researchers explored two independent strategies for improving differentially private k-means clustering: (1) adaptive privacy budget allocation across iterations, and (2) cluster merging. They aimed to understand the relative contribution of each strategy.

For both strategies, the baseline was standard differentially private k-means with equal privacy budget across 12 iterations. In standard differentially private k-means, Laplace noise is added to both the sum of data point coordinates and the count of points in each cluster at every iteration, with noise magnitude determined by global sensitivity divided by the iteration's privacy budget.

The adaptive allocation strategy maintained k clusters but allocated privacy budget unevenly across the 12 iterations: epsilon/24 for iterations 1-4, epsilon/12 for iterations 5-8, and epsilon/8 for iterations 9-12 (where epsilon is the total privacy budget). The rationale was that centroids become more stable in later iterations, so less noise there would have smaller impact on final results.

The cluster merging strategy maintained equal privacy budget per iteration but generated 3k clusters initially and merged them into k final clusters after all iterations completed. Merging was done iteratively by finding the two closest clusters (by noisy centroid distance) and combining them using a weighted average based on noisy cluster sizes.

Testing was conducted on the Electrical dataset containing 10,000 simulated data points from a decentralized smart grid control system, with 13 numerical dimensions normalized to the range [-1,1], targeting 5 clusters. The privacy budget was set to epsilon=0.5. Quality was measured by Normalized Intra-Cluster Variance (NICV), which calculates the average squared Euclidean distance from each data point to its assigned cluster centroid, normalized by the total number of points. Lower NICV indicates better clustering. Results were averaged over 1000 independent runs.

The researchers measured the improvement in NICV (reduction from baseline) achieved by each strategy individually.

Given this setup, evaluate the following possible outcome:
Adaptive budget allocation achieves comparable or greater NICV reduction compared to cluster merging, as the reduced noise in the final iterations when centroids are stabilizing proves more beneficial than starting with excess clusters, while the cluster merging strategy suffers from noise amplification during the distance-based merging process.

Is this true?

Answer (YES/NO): NO